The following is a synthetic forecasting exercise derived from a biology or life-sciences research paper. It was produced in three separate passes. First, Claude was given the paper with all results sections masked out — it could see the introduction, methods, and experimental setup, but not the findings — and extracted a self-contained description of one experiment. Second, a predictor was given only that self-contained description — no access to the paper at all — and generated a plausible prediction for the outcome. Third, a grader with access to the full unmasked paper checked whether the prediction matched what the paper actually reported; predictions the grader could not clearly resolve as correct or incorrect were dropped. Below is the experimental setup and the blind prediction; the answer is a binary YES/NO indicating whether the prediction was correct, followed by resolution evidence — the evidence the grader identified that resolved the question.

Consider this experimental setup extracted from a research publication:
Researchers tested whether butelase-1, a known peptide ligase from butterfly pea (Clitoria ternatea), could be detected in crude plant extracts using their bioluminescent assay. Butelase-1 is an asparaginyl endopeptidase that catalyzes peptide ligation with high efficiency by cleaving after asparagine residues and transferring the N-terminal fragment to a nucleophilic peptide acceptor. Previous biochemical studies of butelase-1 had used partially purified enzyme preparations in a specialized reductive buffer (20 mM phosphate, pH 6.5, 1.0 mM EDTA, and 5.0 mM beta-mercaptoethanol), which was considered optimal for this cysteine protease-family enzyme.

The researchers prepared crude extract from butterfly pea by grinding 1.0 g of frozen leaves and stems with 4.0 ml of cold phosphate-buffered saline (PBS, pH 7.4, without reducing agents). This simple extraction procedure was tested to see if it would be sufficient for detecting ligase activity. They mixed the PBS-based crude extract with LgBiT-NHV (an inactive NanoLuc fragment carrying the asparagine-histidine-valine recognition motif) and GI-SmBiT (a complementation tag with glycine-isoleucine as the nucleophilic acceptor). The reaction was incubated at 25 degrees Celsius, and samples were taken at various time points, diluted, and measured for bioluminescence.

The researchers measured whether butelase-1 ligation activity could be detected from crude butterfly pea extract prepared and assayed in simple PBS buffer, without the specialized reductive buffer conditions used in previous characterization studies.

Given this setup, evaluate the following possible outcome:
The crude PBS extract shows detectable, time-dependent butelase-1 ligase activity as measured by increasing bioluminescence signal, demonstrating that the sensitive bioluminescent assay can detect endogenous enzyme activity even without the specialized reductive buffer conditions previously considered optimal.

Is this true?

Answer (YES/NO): YES